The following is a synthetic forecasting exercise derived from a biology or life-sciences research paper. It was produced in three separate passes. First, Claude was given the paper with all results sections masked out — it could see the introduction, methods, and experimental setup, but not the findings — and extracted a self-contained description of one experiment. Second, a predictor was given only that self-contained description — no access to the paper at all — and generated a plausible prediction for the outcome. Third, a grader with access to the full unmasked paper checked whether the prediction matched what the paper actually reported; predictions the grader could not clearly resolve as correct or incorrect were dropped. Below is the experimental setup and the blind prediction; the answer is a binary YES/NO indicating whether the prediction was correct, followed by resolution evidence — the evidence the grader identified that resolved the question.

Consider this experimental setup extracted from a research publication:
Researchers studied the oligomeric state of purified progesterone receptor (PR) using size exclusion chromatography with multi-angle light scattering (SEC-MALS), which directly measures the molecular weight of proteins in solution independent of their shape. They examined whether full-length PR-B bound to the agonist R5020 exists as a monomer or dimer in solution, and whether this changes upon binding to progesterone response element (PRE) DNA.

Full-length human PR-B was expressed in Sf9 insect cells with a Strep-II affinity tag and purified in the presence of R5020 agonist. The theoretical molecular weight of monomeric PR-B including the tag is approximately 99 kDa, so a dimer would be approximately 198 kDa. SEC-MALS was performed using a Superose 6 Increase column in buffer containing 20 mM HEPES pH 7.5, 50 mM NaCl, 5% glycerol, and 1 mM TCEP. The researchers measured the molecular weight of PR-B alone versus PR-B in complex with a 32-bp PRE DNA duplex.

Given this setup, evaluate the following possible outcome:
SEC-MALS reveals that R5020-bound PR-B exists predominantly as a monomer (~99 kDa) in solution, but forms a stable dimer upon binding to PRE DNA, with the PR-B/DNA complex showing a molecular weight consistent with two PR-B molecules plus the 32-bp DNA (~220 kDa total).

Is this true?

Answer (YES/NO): NO